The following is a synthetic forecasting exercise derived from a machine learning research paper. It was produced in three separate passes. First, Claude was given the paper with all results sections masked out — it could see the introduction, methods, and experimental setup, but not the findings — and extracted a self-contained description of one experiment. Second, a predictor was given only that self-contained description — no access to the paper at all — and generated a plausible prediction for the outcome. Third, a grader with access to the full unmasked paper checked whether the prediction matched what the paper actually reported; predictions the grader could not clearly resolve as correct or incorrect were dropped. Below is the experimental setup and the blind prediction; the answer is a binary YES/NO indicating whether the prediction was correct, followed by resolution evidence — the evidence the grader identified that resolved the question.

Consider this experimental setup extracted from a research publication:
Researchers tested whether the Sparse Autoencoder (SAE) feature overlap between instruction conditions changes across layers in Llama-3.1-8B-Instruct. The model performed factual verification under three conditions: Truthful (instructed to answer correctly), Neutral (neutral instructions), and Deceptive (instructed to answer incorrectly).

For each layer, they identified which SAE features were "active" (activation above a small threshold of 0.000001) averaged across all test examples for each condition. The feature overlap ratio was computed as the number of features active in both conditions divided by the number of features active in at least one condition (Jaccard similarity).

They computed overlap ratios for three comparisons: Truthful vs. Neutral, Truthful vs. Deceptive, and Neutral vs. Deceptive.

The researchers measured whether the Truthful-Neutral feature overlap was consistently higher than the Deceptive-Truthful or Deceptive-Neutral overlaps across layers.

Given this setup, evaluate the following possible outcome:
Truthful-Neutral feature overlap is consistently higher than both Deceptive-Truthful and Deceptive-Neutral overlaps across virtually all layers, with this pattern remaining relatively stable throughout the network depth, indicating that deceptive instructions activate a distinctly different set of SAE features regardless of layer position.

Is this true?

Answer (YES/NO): NO